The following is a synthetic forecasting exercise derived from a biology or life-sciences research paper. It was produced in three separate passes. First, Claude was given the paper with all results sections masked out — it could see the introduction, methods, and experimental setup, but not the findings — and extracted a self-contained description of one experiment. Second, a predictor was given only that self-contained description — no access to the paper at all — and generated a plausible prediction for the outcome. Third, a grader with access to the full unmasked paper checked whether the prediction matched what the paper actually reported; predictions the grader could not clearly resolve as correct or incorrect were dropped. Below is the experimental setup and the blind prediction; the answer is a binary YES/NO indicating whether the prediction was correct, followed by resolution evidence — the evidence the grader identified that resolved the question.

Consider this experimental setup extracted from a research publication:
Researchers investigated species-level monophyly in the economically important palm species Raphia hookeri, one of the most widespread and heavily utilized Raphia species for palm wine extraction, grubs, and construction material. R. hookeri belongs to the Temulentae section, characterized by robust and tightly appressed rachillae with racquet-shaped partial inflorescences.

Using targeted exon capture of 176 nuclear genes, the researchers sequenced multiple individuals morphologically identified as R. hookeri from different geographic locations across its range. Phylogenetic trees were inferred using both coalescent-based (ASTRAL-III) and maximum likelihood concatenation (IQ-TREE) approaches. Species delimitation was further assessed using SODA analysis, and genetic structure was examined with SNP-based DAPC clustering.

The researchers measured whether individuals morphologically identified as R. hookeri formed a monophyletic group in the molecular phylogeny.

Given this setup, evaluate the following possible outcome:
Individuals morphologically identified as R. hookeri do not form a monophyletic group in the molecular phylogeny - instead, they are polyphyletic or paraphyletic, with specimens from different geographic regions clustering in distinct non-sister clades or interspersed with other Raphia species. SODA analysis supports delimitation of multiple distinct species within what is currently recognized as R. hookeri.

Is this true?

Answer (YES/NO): YES